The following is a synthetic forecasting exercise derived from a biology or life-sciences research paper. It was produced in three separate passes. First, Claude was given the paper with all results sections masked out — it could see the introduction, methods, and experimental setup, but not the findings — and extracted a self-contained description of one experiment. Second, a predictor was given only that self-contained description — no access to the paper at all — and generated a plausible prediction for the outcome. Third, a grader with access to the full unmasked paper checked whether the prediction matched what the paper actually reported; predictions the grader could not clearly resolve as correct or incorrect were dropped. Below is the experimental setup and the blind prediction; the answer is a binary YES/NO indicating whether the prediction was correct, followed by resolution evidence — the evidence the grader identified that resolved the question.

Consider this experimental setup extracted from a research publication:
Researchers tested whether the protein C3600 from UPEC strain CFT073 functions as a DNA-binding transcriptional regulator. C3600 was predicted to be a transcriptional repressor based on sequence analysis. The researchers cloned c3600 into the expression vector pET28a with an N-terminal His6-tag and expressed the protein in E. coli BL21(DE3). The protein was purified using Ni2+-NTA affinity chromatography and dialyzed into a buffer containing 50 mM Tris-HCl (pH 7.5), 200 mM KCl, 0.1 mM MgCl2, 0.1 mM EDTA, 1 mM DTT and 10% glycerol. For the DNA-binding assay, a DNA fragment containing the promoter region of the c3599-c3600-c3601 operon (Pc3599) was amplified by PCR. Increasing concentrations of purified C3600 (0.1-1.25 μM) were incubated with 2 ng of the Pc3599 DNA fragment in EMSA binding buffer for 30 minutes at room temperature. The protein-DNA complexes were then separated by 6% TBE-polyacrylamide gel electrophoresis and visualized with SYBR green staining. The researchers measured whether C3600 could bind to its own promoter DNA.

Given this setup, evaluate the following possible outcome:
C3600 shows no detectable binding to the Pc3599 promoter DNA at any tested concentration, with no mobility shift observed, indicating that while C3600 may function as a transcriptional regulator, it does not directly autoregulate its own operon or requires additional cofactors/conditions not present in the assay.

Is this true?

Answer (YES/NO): NO